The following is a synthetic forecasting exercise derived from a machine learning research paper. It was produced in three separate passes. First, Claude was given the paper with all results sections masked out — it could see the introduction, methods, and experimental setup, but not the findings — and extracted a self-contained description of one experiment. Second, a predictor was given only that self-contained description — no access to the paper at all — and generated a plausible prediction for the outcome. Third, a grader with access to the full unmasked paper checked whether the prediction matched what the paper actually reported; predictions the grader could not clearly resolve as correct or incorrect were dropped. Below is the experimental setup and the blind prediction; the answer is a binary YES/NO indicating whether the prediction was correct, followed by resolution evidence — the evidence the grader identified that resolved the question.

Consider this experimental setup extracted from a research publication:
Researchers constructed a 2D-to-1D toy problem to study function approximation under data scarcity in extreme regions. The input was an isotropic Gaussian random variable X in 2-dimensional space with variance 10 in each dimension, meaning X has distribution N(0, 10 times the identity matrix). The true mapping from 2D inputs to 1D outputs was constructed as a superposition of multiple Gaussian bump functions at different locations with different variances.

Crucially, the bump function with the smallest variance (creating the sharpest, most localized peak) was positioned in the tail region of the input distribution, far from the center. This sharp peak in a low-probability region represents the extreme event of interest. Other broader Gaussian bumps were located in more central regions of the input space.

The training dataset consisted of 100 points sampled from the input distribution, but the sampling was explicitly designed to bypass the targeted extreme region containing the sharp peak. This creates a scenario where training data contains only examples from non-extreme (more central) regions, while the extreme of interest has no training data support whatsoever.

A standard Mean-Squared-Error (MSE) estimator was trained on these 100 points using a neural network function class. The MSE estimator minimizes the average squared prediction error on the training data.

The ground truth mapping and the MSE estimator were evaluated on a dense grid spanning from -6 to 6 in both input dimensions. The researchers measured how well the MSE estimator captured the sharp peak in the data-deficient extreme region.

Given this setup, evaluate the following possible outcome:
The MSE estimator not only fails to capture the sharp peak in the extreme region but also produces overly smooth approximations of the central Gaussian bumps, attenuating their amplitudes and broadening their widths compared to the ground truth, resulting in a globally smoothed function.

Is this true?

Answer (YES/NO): NO